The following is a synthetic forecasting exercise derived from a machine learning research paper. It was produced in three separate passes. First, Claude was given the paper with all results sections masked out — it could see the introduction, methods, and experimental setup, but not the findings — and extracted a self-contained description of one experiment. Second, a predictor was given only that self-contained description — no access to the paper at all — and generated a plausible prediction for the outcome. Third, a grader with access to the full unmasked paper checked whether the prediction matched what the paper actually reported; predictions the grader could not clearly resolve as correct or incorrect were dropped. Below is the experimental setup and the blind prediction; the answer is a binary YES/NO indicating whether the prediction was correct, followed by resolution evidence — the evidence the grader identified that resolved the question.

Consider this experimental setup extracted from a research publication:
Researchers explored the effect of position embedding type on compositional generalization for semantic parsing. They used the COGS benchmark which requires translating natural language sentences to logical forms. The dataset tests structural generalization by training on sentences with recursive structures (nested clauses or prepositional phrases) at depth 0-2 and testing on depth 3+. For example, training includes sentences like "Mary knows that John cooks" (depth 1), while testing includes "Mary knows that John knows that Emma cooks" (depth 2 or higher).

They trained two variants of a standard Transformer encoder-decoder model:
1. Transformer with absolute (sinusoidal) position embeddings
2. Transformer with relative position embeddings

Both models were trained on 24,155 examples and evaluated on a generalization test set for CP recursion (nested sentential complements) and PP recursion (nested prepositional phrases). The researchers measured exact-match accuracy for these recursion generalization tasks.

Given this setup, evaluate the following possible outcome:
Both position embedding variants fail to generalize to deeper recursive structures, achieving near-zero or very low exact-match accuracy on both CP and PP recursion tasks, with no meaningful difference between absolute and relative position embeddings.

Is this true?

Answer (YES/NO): NO